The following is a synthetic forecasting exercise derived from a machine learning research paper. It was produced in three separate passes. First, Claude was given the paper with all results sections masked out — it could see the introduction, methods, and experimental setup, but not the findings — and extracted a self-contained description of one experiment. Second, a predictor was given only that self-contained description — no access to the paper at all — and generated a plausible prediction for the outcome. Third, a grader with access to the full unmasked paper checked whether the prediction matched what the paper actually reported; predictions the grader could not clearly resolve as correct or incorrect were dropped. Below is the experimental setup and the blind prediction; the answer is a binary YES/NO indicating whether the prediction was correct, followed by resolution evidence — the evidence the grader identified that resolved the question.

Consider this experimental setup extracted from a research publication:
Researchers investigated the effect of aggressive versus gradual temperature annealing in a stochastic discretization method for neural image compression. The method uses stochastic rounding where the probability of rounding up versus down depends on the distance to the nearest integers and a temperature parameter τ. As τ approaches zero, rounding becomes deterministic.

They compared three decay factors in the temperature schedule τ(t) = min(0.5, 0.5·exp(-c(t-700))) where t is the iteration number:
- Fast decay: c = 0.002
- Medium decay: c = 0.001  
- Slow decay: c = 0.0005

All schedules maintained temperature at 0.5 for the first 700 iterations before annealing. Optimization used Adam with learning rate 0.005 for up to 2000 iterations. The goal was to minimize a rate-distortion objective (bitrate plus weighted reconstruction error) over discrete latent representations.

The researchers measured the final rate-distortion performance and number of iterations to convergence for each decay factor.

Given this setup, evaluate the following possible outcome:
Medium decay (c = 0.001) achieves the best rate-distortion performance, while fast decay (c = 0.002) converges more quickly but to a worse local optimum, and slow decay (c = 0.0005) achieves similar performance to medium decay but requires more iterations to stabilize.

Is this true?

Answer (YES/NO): NO